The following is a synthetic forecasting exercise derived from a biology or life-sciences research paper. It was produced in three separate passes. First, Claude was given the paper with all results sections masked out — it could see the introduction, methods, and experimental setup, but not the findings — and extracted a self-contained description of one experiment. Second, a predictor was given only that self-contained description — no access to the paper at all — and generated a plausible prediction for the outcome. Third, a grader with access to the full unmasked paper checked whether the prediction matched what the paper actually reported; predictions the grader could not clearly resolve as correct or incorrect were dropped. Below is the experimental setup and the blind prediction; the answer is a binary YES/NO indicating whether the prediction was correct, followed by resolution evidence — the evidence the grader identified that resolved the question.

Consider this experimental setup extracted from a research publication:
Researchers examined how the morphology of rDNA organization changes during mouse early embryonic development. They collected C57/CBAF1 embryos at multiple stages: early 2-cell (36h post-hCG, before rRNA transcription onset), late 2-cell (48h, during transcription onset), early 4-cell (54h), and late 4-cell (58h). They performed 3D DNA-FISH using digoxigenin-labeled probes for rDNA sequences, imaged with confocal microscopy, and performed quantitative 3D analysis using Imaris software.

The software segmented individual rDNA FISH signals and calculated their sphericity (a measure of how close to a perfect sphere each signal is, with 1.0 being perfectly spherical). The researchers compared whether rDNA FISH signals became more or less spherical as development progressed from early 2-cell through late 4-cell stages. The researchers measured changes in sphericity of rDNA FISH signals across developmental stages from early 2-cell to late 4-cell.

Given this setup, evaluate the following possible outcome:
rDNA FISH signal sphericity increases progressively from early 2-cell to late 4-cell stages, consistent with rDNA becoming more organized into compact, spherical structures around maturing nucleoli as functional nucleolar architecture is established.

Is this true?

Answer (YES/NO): NO